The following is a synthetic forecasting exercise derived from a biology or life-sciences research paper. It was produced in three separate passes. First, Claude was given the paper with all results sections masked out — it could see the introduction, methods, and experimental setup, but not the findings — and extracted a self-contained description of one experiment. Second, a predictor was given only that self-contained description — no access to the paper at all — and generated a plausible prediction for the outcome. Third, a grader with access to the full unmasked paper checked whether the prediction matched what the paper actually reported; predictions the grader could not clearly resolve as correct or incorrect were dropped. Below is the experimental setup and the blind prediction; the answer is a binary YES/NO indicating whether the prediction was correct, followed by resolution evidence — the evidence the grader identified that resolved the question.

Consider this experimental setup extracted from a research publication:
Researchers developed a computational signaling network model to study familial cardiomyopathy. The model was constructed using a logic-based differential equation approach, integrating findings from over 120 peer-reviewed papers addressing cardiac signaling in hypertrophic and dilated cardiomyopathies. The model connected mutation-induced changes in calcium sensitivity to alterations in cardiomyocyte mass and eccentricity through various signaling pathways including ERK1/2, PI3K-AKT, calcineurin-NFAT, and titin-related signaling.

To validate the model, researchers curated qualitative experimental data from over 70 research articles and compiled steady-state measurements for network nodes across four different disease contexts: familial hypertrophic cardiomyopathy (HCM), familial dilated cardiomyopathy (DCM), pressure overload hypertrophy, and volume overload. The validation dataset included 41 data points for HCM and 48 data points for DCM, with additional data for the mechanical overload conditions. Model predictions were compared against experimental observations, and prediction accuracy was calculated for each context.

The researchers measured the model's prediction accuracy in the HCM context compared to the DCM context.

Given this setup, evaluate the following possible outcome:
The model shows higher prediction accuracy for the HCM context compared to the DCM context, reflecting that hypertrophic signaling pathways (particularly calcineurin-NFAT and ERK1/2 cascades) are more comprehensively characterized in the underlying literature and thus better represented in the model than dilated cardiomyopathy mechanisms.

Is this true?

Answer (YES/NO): YES